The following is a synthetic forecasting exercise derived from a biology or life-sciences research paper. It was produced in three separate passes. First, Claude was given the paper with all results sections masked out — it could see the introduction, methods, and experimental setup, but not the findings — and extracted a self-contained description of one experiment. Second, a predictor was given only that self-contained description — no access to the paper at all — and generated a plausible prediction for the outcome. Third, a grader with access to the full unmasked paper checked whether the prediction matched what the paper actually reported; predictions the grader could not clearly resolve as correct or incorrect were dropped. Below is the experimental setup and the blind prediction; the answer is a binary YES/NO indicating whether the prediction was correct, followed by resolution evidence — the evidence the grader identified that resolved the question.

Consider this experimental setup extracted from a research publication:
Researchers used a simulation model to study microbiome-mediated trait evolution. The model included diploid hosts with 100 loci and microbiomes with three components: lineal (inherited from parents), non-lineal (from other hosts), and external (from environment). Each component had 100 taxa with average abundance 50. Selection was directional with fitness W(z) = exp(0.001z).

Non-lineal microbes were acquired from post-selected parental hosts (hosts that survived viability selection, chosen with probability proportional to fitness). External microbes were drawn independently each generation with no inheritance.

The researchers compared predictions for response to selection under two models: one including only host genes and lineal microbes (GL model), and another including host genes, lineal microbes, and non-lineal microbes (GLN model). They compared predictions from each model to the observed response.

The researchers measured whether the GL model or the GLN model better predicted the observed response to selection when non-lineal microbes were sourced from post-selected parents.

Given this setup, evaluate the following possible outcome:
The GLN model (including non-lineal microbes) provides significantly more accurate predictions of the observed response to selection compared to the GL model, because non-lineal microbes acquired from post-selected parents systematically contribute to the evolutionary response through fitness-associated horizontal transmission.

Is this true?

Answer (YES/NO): YES